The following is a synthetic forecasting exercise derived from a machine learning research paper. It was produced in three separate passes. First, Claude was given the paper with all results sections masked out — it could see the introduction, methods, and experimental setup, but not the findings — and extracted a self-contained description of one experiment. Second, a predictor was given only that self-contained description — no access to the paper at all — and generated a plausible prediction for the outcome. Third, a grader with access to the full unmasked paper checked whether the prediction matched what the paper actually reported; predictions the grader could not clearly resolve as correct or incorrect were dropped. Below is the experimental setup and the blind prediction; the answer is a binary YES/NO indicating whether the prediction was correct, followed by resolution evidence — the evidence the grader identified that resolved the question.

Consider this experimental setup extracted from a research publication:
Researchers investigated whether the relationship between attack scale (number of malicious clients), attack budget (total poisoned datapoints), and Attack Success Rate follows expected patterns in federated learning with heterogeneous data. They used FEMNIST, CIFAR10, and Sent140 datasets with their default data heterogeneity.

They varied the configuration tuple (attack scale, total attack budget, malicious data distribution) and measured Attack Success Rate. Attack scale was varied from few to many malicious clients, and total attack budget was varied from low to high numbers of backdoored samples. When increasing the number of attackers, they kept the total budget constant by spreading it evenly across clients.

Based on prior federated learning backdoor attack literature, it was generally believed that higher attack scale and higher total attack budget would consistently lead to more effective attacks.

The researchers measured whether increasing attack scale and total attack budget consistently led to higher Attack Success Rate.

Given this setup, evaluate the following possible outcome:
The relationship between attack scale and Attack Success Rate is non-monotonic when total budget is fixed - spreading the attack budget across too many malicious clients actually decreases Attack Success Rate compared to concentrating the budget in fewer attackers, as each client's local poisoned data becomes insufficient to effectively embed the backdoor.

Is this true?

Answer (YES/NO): NO